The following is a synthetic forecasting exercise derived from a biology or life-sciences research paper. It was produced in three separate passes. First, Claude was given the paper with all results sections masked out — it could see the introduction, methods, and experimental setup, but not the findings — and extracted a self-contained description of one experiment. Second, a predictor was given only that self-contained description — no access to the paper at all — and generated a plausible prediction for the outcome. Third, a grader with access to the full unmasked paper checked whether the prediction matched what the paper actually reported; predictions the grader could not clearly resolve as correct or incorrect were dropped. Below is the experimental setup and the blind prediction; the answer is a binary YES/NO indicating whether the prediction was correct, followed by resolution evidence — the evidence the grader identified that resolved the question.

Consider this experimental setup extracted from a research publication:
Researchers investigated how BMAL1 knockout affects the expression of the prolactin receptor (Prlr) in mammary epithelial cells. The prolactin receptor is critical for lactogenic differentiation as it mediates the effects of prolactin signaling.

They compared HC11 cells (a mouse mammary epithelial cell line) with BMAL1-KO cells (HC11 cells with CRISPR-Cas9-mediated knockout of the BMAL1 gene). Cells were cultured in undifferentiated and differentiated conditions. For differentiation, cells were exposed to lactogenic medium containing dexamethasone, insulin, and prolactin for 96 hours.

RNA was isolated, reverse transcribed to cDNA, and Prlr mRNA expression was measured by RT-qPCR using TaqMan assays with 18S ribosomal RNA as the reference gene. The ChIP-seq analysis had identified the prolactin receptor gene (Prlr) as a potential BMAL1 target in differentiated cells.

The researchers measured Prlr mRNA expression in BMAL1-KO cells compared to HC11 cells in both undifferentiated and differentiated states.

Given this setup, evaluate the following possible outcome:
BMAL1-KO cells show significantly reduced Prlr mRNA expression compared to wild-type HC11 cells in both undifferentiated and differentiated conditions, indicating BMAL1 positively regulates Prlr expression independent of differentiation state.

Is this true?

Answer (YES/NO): YES